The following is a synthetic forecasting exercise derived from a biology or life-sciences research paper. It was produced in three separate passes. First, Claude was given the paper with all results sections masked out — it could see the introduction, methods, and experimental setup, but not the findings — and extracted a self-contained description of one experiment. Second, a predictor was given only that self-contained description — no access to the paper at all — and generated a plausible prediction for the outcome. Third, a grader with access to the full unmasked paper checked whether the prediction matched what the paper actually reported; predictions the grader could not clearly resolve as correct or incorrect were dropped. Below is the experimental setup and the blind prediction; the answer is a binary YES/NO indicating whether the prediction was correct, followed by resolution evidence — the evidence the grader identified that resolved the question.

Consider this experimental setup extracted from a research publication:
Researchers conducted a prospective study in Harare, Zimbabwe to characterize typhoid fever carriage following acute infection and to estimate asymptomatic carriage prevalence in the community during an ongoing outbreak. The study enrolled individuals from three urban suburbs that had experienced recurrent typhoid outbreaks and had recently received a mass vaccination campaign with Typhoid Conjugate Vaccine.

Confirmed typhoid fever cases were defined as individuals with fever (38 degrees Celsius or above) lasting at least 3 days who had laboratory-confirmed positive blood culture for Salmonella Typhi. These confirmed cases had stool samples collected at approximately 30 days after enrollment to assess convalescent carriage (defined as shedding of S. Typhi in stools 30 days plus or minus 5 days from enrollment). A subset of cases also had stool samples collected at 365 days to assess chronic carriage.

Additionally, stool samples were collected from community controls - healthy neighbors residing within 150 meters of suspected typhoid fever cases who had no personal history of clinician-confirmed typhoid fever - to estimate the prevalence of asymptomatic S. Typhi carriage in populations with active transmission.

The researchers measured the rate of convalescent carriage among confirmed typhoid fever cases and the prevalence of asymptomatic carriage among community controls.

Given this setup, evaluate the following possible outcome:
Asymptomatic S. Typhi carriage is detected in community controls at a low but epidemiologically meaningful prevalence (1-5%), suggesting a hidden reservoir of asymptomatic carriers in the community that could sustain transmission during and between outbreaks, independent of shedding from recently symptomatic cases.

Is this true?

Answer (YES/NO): NO